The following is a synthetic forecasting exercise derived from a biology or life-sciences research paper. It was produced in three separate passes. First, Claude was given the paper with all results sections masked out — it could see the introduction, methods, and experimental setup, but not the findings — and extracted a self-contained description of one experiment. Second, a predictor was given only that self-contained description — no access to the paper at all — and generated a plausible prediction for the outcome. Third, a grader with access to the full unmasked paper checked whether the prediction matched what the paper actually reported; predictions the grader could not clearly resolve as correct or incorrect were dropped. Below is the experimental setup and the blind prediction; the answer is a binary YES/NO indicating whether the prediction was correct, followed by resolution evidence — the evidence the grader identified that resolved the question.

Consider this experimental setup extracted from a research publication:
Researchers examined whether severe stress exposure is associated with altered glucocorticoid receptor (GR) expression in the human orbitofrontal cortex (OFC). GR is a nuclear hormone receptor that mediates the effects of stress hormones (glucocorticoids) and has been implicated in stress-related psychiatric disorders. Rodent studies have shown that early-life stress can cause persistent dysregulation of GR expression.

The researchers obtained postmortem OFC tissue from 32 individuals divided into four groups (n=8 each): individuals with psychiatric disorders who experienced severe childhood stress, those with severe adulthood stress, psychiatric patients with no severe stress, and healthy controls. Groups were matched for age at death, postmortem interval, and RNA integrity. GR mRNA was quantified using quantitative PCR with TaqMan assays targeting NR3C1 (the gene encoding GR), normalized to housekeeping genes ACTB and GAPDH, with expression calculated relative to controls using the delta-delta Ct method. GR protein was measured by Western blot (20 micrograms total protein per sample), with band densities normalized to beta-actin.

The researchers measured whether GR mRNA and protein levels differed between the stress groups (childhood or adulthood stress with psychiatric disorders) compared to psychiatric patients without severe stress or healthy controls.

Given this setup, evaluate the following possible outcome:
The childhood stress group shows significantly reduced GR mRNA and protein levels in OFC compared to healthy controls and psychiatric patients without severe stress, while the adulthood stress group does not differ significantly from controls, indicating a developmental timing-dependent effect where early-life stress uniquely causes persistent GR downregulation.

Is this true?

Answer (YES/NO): NO